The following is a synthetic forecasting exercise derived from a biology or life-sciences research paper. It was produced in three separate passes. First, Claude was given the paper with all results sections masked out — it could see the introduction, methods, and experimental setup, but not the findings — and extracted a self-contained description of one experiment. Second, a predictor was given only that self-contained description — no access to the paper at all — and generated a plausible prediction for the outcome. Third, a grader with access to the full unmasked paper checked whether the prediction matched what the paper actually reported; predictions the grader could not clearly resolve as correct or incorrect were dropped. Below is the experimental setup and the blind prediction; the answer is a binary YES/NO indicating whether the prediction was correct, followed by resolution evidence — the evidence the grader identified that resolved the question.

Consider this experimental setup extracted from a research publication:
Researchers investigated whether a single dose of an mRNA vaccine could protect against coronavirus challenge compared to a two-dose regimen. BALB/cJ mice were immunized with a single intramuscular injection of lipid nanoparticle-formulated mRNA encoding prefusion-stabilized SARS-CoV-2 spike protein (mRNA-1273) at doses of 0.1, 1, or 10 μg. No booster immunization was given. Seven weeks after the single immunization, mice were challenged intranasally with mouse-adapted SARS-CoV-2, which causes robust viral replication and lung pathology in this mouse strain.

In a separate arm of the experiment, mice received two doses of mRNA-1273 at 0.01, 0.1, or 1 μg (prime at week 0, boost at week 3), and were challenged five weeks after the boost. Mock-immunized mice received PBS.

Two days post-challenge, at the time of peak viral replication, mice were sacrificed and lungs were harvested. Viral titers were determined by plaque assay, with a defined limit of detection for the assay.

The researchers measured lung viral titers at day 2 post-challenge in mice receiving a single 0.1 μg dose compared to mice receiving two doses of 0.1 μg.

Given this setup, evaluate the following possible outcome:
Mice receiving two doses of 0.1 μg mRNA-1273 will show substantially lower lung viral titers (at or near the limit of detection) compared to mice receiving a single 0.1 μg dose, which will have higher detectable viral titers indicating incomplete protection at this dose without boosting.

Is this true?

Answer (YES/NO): NO